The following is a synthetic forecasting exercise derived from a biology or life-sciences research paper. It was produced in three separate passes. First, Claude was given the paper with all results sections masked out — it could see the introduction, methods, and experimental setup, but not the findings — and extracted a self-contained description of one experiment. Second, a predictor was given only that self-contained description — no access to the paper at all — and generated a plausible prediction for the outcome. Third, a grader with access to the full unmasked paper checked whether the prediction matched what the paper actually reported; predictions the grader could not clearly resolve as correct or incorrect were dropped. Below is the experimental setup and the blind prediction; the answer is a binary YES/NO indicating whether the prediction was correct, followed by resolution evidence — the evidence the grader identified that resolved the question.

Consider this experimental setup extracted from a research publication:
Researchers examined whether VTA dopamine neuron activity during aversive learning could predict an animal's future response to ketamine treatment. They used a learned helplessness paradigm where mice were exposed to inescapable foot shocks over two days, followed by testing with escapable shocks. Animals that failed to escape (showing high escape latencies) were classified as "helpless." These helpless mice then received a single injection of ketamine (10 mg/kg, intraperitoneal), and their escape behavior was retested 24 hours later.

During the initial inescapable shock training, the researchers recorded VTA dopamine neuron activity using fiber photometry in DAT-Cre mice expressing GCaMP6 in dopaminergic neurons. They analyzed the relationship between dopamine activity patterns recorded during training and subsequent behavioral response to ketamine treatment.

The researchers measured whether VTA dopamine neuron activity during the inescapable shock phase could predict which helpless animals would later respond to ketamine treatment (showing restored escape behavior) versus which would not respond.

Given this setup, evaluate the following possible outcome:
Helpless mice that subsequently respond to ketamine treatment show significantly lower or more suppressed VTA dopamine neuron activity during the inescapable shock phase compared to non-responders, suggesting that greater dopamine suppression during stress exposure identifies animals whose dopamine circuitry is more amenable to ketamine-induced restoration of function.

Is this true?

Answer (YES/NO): NO